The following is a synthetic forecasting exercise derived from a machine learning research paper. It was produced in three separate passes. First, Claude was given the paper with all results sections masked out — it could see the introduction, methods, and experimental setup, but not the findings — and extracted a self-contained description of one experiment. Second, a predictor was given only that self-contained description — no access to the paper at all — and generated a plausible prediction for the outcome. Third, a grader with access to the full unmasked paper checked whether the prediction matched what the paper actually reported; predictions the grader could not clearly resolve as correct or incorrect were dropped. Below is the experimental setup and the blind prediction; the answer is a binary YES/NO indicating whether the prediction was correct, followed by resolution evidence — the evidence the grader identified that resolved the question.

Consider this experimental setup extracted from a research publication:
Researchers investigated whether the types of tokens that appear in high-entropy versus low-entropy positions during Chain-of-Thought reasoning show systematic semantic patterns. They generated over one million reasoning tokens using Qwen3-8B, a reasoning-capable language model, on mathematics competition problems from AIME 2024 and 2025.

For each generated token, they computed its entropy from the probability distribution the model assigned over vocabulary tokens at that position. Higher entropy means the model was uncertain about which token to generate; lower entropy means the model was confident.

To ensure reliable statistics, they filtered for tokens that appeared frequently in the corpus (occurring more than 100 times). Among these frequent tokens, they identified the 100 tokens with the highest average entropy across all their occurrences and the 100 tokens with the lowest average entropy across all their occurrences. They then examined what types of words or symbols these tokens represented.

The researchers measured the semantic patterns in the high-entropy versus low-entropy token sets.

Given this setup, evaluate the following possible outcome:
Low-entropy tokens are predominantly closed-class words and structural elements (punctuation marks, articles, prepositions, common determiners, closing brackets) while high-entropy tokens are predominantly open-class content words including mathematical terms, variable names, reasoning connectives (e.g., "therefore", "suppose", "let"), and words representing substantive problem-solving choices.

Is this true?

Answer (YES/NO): NO